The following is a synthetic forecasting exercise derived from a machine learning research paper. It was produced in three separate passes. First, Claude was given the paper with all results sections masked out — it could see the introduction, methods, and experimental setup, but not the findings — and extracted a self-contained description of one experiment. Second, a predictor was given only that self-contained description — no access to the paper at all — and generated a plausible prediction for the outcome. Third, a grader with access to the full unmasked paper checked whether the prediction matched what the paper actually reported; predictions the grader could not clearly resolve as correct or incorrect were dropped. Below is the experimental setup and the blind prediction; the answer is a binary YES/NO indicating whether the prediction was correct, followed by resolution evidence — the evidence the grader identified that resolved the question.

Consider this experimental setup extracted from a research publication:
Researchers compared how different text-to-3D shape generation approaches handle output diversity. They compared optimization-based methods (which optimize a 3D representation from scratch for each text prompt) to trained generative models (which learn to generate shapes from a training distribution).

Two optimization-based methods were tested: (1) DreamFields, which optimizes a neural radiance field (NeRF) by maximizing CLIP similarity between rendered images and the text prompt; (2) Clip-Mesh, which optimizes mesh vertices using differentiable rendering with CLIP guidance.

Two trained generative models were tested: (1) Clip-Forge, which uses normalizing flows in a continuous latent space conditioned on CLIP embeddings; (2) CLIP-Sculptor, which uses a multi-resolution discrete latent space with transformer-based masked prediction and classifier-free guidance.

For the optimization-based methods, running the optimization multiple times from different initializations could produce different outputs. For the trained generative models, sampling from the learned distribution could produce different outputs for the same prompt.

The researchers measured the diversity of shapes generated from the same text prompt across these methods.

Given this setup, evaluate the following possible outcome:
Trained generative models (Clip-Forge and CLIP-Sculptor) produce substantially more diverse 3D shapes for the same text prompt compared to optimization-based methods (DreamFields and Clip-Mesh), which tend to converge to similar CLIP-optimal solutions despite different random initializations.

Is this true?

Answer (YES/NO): YES